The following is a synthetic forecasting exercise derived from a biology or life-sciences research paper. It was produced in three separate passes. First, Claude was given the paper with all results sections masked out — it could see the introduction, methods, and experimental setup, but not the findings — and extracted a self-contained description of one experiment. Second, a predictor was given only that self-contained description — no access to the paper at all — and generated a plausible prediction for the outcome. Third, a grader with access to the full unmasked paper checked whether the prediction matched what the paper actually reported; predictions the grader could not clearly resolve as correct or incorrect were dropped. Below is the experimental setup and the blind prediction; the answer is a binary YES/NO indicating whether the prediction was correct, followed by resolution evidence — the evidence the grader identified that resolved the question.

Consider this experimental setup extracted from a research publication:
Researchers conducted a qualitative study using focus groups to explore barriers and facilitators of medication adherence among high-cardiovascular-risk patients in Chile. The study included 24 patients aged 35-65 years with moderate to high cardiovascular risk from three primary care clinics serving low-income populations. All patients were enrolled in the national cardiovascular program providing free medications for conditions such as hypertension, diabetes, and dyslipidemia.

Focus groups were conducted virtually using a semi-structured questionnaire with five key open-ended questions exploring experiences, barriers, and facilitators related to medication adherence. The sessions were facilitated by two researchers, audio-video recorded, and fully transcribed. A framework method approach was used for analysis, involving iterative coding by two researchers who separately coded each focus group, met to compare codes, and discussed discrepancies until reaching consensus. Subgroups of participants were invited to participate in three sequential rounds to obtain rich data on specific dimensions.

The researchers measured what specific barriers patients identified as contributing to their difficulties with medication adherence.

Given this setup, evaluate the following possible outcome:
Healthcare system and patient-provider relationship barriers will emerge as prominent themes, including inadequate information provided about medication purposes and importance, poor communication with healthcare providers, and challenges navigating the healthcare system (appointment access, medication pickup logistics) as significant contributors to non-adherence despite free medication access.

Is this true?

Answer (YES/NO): NO